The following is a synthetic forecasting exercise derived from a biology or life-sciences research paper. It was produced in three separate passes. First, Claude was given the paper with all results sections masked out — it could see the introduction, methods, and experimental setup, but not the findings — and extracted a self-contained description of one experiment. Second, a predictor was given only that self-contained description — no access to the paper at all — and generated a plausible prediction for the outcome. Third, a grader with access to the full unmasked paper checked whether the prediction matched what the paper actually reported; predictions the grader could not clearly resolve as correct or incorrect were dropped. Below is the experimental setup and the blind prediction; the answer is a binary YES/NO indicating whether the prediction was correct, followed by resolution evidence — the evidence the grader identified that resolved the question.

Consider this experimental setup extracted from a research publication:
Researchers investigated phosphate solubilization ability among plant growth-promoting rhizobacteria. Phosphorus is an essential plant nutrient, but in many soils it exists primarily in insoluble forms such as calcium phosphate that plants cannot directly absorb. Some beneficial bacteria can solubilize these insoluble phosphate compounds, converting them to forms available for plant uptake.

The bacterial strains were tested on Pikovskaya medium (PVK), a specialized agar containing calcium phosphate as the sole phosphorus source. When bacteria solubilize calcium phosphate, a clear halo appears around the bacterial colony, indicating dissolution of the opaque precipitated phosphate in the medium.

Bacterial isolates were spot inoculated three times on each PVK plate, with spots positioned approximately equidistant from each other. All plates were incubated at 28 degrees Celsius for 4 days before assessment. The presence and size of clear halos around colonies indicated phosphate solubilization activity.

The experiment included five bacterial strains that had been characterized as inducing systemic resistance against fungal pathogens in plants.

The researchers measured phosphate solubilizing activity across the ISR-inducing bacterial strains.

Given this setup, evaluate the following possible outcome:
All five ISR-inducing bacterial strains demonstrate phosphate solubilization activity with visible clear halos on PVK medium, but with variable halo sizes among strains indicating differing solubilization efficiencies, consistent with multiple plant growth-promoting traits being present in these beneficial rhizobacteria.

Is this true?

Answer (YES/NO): NO